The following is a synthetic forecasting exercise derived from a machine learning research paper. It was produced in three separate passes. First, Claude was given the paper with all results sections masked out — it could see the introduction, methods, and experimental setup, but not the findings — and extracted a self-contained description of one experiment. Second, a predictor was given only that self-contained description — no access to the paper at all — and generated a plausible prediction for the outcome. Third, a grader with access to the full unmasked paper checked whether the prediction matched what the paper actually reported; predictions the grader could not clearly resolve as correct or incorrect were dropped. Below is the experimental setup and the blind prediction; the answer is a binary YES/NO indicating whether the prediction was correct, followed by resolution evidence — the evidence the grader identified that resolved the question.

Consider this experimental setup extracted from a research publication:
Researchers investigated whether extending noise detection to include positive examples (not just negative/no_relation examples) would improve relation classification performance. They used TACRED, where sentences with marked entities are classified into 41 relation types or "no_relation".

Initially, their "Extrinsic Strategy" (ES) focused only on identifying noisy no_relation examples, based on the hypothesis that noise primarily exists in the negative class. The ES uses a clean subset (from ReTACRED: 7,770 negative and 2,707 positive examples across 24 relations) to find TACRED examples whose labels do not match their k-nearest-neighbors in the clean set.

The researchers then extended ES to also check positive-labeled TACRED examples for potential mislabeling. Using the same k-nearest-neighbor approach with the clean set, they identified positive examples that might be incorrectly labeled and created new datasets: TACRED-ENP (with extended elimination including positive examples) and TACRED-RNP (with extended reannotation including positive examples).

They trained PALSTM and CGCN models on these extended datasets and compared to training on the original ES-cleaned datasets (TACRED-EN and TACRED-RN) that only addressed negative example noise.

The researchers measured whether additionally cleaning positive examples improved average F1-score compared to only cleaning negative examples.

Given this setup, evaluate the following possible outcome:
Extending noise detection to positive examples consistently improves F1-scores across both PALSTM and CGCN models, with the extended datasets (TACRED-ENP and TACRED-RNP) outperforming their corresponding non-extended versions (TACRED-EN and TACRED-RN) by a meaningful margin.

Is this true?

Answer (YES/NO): YES